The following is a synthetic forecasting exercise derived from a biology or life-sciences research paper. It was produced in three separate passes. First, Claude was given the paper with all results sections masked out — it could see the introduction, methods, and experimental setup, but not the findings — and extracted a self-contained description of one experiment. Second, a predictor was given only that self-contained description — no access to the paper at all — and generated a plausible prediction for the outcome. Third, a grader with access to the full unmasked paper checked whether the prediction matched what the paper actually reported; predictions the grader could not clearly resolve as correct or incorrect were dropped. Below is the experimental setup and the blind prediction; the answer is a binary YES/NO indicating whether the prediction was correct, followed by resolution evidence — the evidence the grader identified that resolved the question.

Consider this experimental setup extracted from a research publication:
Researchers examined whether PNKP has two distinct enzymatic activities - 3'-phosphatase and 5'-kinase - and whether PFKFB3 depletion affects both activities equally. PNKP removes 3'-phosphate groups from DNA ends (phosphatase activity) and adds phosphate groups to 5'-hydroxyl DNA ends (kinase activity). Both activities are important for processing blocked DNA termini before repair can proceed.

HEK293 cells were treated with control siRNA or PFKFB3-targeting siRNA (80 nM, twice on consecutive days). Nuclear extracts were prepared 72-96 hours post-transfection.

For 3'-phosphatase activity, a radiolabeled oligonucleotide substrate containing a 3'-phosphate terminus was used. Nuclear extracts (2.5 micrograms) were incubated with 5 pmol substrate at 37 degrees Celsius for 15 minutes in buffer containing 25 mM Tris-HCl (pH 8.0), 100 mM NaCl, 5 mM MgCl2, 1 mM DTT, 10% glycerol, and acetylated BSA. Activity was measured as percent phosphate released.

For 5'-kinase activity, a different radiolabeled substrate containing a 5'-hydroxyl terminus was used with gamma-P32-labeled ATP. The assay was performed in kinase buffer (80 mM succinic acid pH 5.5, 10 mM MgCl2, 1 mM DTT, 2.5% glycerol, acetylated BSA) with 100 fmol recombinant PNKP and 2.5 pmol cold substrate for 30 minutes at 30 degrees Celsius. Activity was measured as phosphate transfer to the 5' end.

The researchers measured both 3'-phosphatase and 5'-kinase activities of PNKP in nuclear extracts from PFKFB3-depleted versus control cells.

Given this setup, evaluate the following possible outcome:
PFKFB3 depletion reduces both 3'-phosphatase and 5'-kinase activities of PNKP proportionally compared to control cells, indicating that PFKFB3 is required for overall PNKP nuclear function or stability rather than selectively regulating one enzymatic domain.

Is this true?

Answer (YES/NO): NO